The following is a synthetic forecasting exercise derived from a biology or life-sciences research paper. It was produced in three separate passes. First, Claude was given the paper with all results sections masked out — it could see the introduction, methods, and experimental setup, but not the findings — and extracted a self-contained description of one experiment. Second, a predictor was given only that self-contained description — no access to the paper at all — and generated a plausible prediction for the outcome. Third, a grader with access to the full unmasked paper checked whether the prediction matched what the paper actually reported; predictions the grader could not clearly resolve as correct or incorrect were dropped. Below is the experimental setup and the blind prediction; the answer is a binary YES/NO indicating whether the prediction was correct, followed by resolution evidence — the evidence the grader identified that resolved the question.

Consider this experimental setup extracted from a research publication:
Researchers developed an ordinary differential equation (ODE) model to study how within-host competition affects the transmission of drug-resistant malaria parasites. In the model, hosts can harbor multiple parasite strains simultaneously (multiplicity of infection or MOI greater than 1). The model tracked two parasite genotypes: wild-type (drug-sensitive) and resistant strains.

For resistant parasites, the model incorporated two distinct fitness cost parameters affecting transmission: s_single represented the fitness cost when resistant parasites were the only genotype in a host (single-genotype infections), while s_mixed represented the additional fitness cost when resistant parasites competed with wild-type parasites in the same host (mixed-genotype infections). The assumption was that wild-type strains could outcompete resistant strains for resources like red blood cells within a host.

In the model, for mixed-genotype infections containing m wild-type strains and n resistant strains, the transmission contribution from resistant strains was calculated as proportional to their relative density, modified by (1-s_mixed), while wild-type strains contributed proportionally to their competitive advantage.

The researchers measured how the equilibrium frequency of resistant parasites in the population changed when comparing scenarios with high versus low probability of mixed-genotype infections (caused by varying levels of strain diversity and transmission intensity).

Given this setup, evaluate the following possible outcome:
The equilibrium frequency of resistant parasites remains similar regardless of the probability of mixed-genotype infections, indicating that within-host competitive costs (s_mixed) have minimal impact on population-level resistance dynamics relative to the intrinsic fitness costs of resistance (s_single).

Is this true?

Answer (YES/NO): NO